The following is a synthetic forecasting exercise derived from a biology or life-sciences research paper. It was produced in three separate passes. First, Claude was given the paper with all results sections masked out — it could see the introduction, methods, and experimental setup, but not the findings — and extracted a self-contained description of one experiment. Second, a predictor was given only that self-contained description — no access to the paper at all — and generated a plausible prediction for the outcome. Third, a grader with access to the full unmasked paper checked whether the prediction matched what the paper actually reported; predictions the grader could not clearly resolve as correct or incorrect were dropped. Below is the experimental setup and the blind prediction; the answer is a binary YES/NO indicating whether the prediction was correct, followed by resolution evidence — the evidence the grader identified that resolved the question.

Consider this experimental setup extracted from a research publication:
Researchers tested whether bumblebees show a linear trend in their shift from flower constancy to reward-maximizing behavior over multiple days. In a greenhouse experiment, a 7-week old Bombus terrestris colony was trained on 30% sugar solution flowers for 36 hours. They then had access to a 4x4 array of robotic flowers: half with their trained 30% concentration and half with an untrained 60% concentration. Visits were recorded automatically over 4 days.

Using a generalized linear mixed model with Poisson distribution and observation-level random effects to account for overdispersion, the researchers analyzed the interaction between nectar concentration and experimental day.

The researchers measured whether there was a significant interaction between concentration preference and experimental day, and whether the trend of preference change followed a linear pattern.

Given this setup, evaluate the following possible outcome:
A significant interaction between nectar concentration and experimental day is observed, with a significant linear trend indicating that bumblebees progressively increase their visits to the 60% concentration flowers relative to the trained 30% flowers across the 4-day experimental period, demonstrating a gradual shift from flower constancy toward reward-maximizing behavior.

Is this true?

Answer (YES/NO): YES